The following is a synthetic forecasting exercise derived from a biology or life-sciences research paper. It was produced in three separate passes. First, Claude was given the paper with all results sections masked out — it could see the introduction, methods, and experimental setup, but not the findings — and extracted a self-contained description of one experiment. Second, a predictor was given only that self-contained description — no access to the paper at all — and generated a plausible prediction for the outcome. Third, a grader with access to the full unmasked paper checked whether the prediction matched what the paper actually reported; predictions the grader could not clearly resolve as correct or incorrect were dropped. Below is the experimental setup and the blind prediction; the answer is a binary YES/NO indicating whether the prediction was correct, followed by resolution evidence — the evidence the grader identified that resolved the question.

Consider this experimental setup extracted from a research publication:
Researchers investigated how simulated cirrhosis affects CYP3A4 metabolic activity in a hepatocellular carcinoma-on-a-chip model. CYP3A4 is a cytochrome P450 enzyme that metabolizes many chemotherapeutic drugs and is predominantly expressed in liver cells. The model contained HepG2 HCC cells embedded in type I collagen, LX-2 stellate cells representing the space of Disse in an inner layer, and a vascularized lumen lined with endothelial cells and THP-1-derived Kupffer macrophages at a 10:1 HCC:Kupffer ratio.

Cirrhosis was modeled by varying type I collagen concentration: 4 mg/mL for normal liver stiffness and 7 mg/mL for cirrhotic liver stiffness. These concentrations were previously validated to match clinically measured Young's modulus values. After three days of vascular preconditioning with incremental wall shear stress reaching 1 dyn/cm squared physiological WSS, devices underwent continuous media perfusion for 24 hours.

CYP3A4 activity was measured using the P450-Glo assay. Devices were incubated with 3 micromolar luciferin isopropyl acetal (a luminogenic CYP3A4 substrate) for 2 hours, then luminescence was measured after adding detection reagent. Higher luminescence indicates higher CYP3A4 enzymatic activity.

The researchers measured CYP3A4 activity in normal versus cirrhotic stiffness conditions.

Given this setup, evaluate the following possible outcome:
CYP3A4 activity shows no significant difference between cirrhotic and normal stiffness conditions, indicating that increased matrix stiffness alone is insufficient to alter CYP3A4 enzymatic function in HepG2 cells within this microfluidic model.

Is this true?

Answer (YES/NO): NO